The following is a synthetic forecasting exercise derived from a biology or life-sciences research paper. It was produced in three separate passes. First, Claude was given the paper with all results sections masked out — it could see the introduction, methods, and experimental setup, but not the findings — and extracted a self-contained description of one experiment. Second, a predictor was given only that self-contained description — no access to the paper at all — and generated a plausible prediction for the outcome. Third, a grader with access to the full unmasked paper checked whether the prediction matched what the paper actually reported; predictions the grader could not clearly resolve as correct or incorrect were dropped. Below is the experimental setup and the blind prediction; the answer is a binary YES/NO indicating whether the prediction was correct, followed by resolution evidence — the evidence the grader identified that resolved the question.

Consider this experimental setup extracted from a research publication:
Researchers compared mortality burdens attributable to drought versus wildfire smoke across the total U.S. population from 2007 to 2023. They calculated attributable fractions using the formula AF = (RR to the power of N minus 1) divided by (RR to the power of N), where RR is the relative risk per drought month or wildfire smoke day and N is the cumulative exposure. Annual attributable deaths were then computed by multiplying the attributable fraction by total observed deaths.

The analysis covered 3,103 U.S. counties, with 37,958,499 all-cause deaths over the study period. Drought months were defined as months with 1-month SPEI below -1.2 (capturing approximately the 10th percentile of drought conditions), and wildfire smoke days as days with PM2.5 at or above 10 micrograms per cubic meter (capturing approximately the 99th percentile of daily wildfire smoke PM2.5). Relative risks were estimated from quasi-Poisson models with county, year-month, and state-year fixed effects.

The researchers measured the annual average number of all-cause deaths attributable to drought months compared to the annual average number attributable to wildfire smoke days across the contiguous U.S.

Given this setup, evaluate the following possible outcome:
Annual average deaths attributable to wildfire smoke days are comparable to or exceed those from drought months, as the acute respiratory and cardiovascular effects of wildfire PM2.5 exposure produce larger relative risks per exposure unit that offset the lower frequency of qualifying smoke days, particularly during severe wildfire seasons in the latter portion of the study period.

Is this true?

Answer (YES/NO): YES